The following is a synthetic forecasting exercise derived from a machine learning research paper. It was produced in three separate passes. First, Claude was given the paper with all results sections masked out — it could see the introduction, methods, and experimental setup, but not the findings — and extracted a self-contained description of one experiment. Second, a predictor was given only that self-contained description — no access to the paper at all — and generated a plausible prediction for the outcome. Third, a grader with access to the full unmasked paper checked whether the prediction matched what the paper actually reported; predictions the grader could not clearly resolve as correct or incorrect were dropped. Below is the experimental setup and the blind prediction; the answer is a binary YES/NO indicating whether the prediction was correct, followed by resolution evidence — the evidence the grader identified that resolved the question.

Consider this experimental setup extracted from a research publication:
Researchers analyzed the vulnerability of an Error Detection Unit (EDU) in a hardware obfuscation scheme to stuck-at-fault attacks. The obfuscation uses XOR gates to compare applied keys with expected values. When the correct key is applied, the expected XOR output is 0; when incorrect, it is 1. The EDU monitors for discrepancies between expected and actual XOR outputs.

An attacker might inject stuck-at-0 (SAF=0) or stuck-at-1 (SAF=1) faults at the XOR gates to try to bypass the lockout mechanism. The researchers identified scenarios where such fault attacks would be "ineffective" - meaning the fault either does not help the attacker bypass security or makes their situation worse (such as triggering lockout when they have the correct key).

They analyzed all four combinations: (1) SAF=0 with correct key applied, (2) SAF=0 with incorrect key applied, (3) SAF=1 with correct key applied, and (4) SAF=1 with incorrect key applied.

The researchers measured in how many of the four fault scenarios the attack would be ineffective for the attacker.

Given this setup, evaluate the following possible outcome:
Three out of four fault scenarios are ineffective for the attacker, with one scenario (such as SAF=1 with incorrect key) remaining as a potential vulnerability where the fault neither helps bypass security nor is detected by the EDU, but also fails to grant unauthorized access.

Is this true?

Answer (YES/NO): NO